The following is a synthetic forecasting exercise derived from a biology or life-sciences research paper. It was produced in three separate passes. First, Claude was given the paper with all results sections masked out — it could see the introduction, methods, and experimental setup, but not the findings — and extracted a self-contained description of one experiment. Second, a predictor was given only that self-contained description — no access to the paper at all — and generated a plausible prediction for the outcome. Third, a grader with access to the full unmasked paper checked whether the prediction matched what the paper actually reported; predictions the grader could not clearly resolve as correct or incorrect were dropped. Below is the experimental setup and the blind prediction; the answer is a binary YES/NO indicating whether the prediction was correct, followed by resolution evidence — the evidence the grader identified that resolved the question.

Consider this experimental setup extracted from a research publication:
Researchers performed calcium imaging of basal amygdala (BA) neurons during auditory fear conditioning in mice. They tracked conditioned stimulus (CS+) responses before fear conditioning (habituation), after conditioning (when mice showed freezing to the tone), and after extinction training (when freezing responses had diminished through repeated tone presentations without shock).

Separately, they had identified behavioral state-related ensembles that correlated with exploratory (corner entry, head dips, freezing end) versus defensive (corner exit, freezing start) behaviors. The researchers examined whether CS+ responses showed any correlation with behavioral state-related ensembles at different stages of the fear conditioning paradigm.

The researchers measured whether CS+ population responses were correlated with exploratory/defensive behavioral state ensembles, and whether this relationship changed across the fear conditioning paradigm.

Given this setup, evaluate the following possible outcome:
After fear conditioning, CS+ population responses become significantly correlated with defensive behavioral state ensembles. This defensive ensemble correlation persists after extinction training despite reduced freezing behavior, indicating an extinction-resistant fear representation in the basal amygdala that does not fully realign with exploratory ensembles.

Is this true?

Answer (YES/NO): NO